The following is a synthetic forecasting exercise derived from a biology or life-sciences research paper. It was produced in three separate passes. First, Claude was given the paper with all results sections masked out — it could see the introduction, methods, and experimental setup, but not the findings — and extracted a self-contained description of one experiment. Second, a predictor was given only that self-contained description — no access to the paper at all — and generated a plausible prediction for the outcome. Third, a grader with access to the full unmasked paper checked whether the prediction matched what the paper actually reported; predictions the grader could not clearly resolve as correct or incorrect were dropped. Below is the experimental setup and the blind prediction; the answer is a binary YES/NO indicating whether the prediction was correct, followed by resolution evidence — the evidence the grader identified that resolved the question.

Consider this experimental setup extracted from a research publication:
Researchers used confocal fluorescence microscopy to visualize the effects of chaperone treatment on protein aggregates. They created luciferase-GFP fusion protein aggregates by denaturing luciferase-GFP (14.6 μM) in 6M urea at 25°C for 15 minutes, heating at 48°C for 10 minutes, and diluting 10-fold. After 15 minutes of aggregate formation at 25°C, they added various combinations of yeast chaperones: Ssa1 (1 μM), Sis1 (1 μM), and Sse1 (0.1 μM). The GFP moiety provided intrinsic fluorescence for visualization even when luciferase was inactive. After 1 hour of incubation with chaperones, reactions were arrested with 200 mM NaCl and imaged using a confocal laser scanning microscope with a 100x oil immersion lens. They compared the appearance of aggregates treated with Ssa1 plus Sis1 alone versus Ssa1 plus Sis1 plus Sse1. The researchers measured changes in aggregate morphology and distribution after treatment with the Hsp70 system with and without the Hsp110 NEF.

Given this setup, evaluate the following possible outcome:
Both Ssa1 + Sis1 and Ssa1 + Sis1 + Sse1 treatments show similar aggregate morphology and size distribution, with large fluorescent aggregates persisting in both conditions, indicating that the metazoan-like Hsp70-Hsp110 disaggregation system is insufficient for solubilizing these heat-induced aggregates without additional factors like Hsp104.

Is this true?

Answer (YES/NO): NO